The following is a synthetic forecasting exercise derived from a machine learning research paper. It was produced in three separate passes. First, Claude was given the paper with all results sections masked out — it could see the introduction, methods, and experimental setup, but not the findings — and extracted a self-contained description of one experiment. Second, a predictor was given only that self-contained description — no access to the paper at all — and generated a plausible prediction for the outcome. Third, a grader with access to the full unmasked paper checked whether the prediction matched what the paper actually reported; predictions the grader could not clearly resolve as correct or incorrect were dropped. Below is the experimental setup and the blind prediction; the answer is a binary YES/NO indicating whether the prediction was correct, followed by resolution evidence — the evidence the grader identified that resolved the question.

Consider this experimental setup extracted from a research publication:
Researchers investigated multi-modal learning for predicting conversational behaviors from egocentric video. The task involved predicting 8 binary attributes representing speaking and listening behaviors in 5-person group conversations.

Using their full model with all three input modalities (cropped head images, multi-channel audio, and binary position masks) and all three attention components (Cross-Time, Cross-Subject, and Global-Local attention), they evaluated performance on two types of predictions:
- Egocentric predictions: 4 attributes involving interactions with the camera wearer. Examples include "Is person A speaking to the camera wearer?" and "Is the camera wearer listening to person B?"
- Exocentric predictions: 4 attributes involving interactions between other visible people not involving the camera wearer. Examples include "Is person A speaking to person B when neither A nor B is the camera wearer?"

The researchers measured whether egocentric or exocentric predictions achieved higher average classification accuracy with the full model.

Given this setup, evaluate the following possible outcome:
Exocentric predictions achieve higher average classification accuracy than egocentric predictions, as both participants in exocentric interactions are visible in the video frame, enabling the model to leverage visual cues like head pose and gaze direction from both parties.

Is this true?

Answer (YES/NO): NO